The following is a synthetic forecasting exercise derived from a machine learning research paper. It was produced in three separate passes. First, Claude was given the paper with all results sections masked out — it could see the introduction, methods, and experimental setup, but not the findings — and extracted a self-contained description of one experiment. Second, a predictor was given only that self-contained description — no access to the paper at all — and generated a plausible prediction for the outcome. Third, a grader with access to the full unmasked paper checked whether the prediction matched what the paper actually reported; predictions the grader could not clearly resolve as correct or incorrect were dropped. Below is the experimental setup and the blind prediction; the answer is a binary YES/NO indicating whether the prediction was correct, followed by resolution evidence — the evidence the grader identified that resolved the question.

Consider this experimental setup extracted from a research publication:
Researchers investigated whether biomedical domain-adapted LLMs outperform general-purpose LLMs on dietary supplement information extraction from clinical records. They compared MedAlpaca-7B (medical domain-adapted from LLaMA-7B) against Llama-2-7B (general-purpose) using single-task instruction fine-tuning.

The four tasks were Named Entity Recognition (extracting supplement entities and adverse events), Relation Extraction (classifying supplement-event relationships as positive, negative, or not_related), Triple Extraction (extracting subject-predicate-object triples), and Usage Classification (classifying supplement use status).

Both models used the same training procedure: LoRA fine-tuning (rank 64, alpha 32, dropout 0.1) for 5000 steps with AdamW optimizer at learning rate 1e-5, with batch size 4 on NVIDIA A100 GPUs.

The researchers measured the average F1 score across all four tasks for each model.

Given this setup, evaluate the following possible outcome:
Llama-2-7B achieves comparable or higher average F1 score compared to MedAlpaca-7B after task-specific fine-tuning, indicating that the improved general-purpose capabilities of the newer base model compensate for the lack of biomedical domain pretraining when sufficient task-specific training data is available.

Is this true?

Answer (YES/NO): NO